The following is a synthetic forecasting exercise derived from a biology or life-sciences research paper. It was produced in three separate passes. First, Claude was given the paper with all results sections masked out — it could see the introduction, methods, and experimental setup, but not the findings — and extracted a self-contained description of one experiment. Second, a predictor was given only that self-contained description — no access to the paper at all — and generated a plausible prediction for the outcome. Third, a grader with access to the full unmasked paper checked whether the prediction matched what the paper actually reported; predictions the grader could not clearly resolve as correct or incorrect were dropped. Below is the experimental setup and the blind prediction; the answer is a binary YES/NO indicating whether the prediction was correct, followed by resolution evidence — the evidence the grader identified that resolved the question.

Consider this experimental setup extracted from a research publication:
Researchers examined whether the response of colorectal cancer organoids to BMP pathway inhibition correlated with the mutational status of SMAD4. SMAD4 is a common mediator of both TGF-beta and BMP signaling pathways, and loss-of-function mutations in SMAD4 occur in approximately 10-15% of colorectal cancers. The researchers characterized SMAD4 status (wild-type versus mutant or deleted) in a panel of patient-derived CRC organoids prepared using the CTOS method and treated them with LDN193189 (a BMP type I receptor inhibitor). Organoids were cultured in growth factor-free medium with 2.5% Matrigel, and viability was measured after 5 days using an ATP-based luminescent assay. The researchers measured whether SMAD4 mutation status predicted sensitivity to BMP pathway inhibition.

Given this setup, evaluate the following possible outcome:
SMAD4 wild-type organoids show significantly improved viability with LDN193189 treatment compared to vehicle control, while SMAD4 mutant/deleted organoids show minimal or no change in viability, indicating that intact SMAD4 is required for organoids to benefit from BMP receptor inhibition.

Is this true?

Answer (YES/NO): NO